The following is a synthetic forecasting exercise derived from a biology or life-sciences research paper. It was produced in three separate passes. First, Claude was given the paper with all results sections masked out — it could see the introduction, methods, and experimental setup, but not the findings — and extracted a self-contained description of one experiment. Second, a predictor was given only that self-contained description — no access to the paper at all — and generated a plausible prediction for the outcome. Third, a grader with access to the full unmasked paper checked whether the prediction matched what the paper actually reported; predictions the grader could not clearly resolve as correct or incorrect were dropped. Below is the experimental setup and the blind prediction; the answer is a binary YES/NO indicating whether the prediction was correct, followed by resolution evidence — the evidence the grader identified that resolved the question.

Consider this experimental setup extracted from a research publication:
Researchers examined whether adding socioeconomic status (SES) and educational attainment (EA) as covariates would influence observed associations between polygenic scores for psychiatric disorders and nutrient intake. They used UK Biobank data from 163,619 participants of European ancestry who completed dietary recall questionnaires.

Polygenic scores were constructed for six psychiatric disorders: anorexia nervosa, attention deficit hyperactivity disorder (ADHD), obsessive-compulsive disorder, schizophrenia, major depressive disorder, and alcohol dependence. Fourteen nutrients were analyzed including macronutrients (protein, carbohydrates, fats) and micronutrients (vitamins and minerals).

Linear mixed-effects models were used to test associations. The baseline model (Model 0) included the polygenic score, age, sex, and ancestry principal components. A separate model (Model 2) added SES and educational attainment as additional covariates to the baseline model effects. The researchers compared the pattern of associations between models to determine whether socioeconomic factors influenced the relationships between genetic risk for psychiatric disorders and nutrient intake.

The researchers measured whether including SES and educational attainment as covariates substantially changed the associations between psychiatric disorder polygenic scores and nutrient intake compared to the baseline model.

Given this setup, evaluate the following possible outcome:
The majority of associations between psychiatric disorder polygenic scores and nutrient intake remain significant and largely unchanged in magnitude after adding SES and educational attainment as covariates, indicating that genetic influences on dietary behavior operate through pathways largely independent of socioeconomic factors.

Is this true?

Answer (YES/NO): NO